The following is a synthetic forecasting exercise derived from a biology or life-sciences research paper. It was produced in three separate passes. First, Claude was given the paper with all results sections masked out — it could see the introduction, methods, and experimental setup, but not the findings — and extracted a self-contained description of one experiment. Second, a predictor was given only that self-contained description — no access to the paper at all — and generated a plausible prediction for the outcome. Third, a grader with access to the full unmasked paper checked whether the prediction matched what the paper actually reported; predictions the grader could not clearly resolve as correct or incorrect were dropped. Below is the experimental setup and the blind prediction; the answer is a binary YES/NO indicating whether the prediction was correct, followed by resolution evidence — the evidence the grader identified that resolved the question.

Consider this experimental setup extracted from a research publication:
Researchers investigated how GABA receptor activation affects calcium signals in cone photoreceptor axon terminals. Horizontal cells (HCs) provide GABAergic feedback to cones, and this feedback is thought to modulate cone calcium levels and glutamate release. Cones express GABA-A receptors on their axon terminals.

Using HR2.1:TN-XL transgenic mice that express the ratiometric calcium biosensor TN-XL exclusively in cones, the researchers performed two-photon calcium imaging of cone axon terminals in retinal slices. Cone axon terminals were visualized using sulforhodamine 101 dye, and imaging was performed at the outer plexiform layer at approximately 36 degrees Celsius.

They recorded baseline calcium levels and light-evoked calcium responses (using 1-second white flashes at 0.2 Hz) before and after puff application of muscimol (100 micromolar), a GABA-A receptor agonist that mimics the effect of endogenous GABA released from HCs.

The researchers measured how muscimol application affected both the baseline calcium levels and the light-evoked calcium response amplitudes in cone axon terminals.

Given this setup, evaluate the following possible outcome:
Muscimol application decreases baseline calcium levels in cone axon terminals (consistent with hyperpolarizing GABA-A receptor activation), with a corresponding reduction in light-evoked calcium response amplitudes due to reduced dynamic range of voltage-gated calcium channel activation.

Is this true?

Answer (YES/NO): NO